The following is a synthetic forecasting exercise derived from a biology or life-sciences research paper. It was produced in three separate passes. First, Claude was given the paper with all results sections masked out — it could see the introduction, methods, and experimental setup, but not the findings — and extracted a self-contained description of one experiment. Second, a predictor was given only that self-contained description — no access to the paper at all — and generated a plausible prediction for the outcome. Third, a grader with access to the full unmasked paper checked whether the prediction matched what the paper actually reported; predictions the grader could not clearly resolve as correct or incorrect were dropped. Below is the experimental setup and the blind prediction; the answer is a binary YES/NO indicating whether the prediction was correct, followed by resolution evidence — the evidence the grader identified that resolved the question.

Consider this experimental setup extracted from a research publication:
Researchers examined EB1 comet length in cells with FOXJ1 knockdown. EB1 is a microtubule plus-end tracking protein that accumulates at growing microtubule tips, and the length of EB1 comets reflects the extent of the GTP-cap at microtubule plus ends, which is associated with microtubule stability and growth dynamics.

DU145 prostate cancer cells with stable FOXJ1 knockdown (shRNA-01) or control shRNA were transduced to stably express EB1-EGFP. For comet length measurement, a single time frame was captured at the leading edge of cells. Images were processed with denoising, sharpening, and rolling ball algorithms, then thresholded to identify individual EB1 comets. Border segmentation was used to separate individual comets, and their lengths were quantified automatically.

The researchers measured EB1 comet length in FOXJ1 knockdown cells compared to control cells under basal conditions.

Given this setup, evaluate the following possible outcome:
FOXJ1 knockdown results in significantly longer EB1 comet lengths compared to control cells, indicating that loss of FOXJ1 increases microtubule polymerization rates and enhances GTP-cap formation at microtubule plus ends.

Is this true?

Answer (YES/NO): NO